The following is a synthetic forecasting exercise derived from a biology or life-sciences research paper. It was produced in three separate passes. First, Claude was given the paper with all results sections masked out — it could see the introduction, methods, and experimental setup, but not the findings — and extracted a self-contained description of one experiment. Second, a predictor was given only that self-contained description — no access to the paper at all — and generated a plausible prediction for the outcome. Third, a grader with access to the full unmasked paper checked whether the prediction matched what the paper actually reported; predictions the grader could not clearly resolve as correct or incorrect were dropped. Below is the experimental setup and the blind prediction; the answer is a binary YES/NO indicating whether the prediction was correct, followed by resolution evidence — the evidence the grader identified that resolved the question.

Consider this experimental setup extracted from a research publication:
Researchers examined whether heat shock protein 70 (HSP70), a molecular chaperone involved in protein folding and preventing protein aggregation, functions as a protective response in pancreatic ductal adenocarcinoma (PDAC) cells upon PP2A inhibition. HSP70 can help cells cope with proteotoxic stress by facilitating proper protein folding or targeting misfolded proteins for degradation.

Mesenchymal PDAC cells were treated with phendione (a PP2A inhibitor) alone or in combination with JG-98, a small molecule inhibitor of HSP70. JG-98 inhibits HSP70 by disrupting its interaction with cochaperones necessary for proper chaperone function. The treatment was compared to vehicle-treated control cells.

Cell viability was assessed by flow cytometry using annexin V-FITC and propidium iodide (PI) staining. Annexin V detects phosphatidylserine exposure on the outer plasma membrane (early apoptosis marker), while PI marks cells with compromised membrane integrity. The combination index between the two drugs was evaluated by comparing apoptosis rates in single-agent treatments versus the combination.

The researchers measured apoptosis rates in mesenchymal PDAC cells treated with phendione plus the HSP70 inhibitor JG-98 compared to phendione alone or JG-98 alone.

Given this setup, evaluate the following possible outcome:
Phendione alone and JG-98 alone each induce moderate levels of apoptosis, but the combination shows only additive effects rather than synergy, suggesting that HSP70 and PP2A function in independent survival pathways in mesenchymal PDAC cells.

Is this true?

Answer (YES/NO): NO